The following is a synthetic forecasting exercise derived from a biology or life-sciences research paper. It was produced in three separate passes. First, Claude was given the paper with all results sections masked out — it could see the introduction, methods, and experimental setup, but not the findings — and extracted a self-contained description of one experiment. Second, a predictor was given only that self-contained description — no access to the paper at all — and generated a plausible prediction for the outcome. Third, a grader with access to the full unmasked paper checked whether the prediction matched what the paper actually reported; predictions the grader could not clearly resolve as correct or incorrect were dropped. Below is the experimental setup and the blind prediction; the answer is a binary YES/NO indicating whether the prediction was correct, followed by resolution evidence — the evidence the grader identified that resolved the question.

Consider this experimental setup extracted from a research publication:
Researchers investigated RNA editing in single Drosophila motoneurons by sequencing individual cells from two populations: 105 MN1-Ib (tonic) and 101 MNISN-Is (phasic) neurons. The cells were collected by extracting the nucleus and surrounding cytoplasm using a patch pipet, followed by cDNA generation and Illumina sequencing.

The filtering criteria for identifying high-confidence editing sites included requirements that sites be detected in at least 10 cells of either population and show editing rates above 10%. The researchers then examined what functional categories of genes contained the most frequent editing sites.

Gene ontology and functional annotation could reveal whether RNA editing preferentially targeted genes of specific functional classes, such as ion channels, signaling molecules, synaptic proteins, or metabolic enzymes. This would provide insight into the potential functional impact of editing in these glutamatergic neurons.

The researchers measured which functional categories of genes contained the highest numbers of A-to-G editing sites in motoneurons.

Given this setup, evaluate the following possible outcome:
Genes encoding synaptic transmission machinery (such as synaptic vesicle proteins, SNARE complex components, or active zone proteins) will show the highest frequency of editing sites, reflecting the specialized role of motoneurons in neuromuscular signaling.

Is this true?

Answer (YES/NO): YES